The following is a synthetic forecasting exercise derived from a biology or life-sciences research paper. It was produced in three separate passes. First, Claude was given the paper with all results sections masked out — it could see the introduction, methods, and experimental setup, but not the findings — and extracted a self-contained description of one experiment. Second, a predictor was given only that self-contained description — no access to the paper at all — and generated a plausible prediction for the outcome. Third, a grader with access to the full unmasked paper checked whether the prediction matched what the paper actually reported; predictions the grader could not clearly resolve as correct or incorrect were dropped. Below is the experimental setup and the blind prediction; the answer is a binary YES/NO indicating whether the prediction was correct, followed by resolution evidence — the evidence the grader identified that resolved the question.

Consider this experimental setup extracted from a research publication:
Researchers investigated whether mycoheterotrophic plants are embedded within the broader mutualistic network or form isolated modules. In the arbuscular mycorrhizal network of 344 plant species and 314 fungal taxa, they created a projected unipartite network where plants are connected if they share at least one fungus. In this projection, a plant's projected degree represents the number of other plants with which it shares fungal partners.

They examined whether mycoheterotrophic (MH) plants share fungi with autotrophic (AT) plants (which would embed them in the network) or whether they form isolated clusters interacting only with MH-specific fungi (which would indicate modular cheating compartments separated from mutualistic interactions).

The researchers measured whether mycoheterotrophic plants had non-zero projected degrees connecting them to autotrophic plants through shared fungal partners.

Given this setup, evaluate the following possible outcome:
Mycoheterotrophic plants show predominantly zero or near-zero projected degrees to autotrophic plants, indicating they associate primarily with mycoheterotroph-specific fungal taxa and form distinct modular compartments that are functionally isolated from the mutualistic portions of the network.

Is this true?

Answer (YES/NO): NO